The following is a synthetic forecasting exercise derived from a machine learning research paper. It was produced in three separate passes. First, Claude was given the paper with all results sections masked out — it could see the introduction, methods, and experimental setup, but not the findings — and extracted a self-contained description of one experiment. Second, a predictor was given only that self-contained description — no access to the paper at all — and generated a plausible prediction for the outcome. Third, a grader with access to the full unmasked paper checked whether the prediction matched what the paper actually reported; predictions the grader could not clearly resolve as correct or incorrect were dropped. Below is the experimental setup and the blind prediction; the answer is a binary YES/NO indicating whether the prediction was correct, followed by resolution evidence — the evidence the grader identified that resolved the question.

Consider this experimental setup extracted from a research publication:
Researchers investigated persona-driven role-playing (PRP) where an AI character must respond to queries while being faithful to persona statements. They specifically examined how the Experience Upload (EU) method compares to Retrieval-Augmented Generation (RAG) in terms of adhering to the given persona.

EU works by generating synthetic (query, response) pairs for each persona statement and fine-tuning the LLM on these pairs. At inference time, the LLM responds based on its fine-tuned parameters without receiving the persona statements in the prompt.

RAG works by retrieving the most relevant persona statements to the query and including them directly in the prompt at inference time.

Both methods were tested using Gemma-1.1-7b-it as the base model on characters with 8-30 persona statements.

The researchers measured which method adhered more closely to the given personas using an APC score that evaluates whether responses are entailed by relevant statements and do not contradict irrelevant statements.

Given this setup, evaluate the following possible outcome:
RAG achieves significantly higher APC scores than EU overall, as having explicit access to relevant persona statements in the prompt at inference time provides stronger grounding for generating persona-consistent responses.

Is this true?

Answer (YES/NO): YES